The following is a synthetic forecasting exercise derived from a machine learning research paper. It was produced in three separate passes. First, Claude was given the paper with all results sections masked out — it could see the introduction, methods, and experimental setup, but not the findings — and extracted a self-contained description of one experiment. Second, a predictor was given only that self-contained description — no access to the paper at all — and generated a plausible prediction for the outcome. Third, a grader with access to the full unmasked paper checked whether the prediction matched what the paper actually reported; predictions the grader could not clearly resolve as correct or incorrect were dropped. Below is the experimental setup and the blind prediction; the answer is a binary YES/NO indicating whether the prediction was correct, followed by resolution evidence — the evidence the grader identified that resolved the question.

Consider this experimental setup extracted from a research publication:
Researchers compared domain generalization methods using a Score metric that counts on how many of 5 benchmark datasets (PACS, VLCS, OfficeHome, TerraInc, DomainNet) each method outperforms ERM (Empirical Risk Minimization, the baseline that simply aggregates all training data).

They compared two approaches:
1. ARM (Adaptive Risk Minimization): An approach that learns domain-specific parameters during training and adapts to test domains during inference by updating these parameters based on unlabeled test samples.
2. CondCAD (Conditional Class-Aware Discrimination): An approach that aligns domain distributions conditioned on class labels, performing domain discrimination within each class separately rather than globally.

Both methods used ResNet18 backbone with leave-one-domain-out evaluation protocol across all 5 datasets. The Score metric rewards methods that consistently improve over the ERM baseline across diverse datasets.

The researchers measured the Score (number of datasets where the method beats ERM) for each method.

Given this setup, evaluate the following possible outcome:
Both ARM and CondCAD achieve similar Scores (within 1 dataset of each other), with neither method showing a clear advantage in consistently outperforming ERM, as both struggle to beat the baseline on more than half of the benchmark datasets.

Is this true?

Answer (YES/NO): NO